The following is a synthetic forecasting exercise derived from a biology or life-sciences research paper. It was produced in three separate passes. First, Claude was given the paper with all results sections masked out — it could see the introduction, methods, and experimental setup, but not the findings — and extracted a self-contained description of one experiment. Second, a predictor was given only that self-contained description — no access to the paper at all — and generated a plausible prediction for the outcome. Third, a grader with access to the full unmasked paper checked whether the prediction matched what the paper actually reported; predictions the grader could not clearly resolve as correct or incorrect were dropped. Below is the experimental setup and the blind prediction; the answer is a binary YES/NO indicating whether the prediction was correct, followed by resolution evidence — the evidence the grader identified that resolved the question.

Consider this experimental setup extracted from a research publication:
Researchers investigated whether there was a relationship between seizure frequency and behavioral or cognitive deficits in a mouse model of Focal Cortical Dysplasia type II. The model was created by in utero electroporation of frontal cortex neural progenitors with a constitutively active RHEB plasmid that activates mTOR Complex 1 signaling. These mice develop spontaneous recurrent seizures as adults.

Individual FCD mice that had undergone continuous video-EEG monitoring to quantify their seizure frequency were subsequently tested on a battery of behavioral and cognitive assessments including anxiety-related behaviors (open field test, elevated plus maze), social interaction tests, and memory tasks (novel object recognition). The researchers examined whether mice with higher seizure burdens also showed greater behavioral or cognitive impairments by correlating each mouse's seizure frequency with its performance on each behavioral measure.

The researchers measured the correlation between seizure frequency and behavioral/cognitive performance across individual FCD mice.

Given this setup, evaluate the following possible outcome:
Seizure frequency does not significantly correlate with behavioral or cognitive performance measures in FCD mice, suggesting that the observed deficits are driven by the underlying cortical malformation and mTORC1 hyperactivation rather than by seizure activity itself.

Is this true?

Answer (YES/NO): NO